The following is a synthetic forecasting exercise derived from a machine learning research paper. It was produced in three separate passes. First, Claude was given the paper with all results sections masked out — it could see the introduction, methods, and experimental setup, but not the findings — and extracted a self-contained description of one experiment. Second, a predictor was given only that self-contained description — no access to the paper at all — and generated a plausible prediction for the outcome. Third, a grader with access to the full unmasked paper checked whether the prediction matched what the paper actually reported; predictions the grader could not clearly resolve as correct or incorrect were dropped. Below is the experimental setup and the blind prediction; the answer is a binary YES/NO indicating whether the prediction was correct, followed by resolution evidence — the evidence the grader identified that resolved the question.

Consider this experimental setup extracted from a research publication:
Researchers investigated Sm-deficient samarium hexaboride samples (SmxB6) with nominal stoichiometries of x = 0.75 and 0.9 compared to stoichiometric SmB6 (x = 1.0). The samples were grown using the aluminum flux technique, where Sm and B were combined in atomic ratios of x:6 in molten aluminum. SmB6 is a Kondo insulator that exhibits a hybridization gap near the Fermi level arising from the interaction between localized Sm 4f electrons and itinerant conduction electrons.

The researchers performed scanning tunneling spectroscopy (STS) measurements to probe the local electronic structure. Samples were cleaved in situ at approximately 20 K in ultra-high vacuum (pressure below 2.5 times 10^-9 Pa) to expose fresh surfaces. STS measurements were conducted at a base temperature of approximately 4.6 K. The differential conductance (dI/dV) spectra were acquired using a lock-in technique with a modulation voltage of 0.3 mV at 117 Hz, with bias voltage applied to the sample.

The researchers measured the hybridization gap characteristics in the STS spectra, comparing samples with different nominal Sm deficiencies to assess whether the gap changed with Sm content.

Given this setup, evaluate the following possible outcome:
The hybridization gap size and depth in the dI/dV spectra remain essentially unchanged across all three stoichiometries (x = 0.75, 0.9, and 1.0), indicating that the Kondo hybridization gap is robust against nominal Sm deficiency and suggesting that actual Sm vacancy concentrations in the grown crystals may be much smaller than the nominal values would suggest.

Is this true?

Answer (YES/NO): YES